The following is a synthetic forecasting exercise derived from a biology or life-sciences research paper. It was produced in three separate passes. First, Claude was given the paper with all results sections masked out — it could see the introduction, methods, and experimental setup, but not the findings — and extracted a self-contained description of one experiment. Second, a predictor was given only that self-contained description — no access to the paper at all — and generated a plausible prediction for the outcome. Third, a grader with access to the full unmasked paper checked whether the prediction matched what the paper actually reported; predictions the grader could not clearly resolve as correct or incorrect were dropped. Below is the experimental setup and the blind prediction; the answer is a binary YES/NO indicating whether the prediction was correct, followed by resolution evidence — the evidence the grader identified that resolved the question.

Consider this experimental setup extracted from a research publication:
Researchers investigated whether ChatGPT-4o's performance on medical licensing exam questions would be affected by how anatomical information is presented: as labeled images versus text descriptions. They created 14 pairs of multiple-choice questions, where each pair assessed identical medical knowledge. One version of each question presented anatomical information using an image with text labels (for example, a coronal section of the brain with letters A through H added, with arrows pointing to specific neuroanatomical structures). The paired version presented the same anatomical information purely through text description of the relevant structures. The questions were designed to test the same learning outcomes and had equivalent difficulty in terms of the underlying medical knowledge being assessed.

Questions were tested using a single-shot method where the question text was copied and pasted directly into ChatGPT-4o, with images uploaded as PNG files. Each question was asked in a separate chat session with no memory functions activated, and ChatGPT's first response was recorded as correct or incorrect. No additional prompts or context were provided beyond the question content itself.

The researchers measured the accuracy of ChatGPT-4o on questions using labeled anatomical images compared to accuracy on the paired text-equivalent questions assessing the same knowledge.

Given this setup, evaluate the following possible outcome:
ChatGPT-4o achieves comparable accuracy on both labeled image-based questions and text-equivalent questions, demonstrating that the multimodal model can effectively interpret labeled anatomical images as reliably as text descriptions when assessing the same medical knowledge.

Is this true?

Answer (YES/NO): NO